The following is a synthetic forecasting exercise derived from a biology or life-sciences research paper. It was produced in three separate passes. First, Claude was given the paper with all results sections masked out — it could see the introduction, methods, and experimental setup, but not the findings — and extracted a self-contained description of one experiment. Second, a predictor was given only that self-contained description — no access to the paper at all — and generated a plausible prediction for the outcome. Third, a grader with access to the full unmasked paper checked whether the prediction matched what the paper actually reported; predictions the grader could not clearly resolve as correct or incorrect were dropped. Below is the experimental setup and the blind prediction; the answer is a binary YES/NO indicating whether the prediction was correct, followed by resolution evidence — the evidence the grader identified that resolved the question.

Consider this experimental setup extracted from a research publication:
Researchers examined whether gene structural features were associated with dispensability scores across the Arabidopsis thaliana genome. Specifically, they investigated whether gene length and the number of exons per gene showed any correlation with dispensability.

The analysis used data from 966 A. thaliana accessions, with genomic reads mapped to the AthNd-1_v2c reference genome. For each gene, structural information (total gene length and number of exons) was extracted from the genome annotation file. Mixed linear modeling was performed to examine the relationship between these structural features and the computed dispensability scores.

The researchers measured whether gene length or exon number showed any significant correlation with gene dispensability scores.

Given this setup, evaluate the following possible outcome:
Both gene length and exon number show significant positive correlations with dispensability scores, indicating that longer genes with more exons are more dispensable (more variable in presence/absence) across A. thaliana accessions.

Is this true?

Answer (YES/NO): NO